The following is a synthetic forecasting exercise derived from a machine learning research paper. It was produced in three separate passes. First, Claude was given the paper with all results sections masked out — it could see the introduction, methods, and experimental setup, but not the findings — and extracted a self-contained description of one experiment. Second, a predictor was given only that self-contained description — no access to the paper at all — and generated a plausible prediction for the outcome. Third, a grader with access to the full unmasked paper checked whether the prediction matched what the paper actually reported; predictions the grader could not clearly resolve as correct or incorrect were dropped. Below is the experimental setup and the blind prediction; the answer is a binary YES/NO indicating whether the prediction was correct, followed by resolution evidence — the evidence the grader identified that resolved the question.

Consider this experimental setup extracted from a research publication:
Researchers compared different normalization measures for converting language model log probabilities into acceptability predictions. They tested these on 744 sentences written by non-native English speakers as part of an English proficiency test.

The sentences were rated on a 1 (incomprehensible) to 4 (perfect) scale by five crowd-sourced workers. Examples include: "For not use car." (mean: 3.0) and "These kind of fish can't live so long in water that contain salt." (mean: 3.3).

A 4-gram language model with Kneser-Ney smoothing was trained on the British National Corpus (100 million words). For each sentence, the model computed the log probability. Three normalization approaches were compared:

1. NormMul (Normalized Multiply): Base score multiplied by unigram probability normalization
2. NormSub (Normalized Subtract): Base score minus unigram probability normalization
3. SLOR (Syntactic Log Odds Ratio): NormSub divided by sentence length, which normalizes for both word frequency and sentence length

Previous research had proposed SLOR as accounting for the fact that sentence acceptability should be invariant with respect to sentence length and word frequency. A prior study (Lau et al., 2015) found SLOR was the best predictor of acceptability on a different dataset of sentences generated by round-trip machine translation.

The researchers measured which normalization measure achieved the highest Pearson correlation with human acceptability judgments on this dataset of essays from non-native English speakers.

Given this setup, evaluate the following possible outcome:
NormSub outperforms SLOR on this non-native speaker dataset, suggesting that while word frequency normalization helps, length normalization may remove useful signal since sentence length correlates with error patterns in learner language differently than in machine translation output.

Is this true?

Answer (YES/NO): YES